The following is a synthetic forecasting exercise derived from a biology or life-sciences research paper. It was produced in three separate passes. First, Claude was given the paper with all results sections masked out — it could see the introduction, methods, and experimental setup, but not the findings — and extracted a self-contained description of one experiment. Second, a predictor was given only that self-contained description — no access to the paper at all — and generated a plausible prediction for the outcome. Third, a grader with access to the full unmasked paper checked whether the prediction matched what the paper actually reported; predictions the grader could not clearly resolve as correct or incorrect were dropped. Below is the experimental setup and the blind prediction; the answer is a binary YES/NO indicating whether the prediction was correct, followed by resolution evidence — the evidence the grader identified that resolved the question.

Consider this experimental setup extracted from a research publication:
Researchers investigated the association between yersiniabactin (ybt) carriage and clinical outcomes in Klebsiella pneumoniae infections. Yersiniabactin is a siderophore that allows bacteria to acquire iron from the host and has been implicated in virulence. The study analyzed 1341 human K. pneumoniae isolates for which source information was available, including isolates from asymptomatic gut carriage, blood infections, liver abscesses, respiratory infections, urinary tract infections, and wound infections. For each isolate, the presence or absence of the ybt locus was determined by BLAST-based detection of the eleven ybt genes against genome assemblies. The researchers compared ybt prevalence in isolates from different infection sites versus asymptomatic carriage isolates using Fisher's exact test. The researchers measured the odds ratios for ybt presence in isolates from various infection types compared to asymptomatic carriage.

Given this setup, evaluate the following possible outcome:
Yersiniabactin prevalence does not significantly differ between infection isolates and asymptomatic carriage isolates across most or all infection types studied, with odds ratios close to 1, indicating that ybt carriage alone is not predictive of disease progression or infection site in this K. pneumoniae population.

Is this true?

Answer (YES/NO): NO